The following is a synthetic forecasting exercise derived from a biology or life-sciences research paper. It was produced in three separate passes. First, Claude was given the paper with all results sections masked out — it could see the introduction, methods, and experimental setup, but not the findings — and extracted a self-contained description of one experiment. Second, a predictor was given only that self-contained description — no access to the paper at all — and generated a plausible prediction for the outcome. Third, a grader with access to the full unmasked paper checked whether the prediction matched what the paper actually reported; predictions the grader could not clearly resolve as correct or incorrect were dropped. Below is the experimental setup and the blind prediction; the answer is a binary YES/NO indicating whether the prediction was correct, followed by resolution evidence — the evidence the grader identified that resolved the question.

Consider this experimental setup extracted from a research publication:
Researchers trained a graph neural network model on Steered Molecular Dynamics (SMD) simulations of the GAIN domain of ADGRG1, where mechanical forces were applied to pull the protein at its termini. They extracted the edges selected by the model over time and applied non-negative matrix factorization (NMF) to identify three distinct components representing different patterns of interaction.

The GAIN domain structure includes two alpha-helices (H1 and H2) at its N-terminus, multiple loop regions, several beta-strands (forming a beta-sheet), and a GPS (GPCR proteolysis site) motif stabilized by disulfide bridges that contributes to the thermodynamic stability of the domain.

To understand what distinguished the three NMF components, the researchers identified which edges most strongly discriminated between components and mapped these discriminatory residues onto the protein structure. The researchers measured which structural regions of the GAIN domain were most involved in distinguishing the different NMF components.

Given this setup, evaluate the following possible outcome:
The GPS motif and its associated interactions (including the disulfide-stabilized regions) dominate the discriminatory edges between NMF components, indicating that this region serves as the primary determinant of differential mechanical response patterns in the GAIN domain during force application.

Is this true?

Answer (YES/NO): NO